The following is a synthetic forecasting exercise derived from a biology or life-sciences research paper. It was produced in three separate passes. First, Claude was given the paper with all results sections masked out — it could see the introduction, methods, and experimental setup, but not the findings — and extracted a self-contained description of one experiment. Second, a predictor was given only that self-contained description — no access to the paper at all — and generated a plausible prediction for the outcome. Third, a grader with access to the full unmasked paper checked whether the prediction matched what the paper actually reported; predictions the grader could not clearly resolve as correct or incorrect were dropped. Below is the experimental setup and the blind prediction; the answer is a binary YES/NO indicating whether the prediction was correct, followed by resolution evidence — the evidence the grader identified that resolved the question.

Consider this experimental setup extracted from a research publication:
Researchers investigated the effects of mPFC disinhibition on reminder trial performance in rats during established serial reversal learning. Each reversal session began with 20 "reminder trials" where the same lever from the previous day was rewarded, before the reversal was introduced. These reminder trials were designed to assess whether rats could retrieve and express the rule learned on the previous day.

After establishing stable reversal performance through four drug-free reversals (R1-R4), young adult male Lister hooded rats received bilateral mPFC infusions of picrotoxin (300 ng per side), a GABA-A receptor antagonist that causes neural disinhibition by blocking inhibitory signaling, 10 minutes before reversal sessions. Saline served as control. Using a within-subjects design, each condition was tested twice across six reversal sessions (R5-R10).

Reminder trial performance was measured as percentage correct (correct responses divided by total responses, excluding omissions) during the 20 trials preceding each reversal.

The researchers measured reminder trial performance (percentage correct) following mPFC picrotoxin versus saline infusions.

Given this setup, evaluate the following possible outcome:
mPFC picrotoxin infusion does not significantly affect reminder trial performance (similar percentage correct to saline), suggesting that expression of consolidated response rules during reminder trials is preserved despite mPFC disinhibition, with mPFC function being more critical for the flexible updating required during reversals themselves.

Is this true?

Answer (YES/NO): NO